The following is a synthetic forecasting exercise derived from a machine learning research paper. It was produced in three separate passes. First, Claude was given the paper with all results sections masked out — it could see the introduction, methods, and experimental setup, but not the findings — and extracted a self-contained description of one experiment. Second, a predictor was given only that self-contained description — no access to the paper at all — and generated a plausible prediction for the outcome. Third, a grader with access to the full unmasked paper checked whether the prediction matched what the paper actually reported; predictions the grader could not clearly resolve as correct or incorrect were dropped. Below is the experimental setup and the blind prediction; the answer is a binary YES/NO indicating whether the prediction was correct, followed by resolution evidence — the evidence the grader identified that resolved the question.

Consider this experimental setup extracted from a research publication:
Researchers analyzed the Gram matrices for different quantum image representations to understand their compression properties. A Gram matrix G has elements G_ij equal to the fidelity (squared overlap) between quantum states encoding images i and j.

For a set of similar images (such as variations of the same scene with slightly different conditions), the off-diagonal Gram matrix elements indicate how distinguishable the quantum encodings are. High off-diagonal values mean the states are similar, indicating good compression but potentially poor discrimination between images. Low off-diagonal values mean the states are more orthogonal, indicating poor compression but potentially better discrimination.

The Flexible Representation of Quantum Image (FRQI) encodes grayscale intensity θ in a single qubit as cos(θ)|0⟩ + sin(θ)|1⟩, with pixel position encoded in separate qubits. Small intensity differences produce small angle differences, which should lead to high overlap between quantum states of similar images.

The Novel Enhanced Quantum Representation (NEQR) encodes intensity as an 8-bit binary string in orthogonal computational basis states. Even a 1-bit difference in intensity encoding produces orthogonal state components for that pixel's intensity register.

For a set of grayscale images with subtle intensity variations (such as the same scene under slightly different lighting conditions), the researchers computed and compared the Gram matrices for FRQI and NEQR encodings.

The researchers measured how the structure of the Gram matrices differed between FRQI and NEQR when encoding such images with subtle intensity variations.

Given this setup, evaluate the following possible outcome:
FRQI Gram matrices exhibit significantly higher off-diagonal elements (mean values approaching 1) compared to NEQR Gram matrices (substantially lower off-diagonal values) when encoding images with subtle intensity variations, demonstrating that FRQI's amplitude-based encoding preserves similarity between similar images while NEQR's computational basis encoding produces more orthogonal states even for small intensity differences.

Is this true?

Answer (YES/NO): YES